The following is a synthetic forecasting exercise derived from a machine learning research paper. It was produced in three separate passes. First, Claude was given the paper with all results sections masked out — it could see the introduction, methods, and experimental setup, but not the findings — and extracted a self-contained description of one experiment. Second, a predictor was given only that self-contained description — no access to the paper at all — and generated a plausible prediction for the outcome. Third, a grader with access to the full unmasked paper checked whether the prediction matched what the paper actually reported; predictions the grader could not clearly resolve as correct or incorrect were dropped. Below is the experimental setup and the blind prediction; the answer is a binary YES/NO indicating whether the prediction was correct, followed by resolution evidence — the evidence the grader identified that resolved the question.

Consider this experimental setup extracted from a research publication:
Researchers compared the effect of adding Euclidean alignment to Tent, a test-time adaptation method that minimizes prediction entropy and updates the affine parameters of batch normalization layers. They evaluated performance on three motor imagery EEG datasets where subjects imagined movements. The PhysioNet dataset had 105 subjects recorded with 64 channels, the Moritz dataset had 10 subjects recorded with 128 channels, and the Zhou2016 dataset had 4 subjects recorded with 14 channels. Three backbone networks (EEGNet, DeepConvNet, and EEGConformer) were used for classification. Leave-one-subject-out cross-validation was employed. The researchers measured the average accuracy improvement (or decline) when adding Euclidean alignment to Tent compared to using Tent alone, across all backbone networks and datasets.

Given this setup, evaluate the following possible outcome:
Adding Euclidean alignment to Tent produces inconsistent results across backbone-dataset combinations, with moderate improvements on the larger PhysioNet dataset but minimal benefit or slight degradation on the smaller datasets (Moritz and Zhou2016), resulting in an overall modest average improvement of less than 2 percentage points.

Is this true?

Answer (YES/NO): NO